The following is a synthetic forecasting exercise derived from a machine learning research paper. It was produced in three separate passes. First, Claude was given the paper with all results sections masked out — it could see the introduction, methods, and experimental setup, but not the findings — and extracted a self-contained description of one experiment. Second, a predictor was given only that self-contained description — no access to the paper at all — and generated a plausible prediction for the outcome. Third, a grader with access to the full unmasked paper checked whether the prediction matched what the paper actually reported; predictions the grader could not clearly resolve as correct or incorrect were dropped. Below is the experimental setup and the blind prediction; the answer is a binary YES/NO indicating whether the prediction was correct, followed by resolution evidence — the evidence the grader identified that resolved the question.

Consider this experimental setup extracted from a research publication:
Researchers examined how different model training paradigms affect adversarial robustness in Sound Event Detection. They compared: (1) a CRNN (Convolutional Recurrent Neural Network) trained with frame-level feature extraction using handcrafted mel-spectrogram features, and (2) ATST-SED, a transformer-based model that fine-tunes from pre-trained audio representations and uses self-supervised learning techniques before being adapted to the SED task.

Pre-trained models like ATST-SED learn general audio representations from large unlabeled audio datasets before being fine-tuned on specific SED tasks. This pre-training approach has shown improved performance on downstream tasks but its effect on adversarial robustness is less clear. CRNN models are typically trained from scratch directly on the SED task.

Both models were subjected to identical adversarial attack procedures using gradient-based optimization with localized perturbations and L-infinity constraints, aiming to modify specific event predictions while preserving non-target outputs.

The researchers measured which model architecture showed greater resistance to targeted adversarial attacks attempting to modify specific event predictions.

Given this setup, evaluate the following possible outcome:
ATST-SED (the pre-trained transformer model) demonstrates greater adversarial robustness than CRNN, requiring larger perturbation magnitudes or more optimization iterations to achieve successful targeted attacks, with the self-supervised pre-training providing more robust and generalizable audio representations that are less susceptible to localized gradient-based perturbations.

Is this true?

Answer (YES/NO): NO